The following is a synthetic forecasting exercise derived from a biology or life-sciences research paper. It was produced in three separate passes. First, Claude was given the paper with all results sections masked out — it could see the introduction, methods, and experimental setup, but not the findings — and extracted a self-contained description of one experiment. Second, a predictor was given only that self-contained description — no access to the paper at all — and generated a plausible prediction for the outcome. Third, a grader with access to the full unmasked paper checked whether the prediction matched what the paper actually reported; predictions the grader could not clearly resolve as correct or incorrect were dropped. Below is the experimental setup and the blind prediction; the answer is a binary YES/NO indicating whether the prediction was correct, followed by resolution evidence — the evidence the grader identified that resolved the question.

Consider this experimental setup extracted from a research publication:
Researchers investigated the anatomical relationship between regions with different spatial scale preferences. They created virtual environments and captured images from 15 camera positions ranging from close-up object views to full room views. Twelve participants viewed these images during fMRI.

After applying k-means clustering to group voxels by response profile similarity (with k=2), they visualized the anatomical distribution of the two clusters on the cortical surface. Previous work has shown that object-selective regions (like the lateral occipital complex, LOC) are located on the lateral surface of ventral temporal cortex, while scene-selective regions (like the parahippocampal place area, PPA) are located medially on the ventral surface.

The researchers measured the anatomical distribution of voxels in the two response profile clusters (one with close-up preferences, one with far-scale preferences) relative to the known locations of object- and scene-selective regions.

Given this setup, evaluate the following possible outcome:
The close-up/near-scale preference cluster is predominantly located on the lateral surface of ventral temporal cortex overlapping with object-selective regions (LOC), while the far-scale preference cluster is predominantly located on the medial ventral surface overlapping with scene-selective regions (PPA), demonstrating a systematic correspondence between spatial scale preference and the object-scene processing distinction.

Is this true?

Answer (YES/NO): YES